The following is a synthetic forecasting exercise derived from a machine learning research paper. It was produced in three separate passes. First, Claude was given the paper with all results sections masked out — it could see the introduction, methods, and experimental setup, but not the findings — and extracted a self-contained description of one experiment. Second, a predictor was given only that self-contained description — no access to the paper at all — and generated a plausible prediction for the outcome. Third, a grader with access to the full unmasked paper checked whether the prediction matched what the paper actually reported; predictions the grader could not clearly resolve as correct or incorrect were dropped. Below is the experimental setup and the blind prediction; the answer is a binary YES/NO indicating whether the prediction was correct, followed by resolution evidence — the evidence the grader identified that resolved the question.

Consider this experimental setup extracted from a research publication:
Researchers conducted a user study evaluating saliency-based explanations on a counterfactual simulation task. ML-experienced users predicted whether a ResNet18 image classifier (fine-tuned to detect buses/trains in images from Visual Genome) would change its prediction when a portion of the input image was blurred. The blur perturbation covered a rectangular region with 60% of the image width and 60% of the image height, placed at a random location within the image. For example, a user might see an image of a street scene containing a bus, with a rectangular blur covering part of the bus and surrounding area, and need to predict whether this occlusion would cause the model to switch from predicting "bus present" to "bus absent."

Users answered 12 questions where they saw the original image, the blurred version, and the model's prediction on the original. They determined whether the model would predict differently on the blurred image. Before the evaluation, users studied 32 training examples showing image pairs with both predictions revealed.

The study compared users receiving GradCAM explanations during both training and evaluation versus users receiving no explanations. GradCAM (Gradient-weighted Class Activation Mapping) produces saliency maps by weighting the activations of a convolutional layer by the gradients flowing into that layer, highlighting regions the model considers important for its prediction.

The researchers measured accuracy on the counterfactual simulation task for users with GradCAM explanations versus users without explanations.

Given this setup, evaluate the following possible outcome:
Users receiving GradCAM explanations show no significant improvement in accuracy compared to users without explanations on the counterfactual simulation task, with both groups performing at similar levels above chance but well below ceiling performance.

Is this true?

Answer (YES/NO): YES